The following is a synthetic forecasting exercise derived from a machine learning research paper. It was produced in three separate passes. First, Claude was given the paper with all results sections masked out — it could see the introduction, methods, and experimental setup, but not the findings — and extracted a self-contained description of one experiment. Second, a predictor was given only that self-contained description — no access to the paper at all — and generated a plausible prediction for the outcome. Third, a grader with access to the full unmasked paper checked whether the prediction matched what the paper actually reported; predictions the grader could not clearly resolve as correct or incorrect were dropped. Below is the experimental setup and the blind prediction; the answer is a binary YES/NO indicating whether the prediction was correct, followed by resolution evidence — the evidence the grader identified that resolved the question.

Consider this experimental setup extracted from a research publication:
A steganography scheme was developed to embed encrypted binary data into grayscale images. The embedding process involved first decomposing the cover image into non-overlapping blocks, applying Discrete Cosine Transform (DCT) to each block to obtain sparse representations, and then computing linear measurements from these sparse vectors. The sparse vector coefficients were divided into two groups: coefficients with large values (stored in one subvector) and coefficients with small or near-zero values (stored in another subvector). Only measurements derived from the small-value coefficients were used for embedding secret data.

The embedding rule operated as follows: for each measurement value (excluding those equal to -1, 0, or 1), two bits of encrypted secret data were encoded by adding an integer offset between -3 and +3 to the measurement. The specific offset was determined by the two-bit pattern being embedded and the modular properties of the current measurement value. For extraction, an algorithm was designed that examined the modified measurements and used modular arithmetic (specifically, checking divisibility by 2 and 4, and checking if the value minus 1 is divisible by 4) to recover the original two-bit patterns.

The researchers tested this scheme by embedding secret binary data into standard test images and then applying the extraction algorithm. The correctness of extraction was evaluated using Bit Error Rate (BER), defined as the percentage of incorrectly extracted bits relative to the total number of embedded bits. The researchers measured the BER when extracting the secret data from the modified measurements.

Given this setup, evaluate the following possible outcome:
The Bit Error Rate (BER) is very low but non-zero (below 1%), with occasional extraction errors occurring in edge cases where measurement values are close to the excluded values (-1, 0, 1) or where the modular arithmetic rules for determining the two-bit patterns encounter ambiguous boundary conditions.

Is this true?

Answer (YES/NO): NO